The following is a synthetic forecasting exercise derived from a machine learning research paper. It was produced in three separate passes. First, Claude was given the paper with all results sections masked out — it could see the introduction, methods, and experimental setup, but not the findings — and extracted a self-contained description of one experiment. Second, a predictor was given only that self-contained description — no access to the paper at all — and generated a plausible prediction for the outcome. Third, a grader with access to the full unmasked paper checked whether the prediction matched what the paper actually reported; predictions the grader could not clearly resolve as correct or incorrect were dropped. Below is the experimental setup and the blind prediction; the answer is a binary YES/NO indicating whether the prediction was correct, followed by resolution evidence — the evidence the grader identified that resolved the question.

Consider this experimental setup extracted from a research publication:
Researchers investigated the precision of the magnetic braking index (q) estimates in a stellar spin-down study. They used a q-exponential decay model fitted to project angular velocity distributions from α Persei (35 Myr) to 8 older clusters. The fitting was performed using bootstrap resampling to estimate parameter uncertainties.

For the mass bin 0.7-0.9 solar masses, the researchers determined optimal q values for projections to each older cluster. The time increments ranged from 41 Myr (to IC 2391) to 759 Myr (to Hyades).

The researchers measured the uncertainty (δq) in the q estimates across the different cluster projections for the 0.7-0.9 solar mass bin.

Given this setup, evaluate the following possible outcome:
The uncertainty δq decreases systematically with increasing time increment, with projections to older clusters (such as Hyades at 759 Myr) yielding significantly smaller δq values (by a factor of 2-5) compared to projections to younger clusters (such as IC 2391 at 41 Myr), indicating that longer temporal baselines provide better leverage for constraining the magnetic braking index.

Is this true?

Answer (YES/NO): NO